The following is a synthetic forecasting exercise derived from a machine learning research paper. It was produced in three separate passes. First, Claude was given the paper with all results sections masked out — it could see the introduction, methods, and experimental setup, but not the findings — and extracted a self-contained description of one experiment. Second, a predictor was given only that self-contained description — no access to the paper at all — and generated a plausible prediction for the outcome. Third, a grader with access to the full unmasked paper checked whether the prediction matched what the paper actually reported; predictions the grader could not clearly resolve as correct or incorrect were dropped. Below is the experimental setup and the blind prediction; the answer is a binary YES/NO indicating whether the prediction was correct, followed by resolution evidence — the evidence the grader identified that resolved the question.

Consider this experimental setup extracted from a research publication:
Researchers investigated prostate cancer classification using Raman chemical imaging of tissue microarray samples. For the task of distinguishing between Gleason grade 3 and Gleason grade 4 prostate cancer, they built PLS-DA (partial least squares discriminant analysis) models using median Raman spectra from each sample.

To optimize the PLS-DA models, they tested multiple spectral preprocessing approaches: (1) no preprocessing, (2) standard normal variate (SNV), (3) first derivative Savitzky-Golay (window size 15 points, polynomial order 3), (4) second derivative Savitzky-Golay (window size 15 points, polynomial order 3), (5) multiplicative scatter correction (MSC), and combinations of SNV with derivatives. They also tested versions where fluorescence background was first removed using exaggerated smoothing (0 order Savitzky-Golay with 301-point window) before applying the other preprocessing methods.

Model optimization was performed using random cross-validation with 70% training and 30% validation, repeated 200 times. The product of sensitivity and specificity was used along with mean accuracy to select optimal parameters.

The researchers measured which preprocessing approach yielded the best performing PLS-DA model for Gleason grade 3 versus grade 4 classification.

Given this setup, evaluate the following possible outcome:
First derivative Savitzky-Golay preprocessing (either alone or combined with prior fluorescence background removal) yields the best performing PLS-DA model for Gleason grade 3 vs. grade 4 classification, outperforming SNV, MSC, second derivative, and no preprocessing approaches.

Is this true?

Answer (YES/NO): YES